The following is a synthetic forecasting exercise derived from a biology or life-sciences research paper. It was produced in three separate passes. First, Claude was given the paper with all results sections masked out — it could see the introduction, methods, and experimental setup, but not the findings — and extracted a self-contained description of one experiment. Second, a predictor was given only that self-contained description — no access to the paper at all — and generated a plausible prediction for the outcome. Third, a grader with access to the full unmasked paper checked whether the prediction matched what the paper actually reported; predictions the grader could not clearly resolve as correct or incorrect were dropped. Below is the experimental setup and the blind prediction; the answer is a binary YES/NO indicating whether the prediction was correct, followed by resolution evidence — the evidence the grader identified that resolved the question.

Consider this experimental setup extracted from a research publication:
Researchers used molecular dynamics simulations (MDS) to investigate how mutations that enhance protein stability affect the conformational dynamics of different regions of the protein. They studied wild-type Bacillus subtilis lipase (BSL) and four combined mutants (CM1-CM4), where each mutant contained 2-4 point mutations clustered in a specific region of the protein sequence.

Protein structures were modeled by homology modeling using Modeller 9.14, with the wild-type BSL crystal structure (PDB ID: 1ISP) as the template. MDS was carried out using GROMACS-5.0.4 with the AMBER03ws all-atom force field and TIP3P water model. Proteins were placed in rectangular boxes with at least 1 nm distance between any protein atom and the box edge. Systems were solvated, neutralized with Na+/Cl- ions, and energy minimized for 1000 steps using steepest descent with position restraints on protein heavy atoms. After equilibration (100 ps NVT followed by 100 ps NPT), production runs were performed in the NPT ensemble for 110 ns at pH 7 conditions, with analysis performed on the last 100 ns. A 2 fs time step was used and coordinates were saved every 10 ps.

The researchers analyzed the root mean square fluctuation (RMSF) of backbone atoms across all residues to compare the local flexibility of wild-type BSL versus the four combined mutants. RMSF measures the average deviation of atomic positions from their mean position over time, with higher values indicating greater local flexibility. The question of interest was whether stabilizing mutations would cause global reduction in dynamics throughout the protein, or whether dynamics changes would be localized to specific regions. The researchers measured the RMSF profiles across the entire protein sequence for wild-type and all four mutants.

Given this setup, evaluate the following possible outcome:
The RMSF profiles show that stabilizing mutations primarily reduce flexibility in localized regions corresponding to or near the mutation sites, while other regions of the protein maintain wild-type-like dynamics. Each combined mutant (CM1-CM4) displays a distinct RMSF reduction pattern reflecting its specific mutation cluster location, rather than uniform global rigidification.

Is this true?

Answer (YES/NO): NO